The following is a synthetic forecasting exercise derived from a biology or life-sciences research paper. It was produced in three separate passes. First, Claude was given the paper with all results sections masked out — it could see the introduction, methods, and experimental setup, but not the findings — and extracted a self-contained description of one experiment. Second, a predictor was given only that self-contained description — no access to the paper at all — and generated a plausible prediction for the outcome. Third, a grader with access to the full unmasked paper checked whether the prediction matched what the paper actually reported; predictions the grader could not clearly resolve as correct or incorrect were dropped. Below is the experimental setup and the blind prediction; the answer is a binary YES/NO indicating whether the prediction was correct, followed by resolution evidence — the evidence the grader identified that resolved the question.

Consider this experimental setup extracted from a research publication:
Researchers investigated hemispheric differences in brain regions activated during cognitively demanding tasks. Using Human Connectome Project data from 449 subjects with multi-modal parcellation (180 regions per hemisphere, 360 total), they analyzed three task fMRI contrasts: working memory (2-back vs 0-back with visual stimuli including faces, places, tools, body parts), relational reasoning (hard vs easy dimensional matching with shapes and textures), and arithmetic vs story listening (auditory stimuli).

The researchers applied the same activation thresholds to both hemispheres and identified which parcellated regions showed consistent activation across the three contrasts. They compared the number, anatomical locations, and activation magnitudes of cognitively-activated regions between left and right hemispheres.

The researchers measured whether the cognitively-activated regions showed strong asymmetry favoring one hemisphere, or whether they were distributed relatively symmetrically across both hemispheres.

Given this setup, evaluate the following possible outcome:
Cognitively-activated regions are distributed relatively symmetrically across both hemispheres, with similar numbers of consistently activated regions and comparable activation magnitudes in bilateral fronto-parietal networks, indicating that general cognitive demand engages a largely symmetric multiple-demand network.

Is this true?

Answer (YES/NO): YES